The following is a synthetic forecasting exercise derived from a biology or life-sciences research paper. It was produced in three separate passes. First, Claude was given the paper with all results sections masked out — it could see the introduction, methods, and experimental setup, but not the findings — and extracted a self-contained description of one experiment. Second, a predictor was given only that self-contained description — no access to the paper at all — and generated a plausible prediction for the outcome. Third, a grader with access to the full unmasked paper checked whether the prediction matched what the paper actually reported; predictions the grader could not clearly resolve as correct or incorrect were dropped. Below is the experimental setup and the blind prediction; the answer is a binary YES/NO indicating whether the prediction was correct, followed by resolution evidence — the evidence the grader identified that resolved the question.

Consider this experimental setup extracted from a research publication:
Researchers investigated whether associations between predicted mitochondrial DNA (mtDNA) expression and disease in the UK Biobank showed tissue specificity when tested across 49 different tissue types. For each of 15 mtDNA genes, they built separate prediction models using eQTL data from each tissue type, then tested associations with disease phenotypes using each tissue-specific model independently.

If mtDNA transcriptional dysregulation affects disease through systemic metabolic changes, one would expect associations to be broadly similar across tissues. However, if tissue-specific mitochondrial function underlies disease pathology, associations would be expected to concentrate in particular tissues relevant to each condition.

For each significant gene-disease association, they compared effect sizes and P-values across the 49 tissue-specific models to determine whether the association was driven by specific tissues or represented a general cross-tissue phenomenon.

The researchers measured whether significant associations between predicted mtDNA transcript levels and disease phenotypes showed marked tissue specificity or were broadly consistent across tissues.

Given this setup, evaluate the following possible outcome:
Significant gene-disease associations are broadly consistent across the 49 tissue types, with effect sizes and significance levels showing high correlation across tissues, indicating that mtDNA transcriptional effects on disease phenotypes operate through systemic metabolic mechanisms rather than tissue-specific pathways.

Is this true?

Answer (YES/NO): NO